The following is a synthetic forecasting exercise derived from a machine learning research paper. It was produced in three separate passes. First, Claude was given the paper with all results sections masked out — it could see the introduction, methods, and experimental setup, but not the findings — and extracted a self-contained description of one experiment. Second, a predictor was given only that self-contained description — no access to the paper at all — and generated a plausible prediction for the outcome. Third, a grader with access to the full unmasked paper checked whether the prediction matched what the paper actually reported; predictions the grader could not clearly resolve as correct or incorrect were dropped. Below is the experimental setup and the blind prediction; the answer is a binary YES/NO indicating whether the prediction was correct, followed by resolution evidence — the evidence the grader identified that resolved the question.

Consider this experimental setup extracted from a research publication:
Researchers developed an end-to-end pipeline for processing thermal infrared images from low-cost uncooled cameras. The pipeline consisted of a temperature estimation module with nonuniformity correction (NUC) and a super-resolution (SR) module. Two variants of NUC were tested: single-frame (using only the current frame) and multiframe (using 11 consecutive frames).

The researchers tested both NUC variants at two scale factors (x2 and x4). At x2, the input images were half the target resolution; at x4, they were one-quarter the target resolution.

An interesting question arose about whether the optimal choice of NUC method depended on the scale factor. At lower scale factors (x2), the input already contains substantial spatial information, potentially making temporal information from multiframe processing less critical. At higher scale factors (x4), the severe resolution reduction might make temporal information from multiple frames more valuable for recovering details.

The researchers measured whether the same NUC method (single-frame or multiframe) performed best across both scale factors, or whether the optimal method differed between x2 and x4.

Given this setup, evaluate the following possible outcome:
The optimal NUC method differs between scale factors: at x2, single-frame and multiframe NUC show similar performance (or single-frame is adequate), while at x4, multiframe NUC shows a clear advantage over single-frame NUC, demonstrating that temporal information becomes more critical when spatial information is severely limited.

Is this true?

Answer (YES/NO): NO